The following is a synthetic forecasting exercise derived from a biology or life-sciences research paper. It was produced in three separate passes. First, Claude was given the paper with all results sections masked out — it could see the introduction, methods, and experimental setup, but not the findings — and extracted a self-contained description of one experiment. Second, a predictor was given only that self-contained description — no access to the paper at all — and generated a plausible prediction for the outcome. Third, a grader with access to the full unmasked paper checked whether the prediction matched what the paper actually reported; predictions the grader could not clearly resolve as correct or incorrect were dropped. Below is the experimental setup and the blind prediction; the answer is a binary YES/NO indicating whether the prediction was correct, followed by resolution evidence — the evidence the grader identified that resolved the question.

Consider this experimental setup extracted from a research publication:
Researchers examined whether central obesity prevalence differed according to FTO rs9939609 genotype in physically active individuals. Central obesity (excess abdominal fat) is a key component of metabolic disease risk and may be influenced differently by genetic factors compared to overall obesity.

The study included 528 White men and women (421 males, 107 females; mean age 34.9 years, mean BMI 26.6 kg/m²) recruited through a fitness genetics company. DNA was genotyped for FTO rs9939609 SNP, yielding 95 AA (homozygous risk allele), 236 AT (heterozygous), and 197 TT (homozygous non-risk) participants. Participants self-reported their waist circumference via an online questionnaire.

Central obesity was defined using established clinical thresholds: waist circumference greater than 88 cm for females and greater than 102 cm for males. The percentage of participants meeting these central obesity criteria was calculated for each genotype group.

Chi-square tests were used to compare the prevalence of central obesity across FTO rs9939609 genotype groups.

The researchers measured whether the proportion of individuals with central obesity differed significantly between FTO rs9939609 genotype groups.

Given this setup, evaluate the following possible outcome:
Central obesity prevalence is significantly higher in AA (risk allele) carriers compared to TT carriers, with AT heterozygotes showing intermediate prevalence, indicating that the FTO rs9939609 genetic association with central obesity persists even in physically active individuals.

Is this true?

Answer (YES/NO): NO